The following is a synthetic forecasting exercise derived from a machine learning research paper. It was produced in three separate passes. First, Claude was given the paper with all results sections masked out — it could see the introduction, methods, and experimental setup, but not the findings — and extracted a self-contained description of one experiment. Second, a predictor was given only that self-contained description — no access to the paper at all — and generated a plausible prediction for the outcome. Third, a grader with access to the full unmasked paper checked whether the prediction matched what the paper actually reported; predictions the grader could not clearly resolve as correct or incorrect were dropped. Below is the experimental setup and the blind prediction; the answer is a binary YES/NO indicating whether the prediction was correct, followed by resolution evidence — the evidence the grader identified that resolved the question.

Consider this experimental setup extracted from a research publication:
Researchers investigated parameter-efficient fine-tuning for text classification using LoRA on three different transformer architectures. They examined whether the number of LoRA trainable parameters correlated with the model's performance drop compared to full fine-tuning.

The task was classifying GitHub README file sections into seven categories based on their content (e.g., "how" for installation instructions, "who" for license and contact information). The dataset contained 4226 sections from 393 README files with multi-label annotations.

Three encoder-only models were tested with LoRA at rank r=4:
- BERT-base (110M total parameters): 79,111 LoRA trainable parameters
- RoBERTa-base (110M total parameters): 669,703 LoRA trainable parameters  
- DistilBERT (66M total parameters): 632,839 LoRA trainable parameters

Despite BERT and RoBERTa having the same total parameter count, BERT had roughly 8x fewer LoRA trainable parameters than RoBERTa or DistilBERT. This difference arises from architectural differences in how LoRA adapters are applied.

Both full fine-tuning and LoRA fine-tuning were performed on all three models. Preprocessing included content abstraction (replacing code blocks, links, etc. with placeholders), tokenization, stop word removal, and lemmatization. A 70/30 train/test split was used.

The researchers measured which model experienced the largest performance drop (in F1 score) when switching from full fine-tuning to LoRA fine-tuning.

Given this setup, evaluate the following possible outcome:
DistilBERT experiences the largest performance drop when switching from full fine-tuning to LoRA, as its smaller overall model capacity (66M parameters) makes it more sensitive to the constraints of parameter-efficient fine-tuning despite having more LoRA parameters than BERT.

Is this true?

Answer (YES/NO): NO